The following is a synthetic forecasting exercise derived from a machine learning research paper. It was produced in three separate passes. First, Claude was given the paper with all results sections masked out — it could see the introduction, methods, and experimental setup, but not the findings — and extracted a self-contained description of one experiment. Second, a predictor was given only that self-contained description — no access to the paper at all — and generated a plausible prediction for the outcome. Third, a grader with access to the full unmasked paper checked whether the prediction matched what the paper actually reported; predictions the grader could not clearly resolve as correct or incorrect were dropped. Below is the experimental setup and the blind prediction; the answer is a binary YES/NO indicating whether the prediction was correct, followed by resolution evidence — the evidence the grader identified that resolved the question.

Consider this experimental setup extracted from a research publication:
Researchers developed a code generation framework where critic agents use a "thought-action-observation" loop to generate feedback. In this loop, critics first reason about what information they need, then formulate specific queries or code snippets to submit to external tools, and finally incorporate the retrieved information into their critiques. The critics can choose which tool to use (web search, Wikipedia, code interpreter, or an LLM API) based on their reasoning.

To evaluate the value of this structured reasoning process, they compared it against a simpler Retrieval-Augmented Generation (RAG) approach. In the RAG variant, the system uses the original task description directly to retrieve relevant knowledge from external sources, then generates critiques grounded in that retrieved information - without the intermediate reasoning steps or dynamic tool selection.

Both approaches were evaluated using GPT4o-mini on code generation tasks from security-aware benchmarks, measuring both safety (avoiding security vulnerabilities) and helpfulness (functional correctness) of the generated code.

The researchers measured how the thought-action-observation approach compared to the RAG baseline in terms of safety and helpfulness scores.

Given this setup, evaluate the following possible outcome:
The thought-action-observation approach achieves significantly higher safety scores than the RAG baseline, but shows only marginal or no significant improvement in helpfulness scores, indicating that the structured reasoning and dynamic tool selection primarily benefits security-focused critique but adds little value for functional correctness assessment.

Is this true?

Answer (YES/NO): NO